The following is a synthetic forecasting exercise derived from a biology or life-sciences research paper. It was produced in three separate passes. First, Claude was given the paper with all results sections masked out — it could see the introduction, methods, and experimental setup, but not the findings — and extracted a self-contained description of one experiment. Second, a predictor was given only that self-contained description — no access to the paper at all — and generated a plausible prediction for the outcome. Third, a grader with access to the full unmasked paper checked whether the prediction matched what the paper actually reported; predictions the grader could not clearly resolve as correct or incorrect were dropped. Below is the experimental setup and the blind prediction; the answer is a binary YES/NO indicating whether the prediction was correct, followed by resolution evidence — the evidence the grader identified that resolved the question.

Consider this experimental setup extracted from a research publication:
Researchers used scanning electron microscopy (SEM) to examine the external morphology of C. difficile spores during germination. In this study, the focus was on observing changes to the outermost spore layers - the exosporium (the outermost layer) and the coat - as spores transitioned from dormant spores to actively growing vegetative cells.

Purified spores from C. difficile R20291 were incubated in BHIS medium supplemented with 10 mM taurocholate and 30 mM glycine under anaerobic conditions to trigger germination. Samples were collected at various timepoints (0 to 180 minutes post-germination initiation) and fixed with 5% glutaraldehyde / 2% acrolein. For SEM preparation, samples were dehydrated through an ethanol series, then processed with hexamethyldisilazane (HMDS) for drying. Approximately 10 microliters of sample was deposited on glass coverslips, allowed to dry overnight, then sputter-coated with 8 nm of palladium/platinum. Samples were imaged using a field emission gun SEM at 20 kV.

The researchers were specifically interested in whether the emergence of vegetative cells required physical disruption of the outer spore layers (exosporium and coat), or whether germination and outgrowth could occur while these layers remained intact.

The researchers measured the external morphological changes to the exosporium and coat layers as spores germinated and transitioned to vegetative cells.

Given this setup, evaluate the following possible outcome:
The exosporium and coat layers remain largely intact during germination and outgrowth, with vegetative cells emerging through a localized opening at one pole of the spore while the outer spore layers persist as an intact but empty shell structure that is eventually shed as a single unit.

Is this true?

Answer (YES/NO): NO